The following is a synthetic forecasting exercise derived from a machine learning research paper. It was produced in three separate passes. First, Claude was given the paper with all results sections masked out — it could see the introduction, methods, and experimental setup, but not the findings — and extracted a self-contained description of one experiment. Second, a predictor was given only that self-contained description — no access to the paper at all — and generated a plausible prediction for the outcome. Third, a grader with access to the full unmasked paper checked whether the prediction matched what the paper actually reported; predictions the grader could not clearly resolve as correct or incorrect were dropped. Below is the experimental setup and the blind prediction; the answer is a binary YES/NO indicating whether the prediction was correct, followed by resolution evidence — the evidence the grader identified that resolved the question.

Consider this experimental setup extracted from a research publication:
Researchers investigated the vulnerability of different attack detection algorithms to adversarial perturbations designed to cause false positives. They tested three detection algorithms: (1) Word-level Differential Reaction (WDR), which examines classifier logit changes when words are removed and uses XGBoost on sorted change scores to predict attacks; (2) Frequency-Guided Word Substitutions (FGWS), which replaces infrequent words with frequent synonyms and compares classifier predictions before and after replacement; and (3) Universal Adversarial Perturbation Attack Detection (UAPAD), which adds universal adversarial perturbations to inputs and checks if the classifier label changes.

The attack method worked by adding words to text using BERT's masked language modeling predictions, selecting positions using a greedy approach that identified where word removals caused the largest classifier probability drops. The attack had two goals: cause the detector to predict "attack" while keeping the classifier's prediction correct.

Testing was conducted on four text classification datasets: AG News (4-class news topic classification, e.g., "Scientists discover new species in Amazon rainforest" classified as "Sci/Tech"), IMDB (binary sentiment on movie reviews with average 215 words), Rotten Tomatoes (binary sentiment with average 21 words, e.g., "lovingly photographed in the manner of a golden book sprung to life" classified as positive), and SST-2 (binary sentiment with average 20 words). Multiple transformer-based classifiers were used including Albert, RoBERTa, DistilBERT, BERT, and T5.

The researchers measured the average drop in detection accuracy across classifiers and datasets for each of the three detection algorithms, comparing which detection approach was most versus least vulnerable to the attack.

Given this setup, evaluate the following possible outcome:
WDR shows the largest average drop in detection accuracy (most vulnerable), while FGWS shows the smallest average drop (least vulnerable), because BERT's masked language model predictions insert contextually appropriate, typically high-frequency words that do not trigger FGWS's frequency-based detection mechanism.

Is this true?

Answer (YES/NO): NO